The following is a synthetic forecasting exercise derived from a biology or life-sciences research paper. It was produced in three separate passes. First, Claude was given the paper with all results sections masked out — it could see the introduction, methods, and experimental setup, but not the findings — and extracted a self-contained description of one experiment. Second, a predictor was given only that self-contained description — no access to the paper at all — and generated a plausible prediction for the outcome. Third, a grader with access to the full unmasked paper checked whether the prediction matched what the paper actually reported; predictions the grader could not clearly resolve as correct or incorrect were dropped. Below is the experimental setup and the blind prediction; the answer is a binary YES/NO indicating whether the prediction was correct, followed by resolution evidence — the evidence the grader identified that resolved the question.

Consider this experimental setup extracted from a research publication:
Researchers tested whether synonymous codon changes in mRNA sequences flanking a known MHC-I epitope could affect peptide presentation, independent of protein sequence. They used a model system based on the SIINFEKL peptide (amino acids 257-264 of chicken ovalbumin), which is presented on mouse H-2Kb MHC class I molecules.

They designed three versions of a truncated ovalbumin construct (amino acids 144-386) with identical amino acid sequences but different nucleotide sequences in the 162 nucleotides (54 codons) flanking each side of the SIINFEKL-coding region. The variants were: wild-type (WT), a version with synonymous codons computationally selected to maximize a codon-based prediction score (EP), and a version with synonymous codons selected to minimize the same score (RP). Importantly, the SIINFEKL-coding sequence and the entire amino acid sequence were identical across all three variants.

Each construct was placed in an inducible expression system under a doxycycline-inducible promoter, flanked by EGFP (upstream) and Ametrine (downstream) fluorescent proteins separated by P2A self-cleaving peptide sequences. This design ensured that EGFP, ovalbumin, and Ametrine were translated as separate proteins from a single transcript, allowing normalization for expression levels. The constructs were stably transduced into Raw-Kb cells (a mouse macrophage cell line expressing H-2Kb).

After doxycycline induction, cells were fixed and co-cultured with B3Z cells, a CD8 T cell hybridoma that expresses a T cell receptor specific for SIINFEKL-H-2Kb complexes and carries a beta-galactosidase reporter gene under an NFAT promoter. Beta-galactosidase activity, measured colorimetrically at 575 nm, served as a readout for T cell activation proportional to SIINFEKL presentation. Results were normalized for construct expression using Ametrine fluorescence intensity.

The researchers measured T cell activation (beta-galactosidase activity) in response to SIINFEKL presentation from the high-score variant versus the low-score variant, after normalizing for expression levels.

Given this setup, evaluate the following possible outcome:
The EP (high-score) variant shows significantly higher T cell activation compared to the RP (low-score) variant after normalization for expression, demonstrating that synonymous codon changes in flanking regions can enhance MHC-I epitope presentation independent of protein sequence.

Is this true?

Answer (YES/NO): YES